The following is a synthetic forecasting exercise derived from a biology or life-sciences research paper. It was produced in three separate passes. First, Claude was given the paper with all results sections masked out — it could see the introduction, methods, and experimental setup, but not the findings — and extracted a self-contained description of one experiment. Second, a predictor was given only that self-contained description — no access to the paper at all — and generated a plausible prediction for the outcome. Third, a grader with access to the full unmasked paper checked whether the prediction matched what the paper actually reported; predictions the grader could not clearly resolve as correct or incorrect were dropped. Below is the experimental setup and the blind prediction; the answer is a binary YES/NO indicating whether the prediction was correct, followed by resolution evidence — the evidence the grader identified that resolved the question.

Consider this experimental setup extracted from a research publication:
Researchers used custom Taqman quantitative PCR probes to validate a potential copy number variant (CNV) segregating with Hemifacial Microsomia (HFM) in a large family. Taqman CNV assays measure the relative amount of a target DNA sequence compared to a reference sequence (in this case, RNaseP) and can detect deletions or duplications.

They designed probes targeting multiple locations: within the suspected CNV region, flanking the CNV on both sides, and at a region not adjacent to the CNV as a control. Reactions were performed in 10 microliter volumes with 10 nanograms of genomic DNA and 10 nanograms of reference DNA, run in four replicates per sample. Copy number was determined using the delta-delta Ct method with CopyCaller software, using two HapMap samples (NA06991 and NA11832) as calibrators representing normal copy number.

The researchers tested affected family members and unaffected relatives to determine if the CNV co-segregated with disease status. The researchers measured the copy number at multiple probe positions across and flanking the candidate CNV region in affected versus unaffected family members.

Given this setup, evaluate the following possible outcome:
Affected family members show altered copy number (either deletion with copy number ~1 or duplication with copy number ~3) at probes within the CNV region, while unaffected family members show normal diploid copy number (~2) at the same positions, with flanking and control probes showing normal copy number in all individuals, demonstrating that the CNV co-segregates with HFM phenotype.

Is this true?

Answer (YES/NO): NO